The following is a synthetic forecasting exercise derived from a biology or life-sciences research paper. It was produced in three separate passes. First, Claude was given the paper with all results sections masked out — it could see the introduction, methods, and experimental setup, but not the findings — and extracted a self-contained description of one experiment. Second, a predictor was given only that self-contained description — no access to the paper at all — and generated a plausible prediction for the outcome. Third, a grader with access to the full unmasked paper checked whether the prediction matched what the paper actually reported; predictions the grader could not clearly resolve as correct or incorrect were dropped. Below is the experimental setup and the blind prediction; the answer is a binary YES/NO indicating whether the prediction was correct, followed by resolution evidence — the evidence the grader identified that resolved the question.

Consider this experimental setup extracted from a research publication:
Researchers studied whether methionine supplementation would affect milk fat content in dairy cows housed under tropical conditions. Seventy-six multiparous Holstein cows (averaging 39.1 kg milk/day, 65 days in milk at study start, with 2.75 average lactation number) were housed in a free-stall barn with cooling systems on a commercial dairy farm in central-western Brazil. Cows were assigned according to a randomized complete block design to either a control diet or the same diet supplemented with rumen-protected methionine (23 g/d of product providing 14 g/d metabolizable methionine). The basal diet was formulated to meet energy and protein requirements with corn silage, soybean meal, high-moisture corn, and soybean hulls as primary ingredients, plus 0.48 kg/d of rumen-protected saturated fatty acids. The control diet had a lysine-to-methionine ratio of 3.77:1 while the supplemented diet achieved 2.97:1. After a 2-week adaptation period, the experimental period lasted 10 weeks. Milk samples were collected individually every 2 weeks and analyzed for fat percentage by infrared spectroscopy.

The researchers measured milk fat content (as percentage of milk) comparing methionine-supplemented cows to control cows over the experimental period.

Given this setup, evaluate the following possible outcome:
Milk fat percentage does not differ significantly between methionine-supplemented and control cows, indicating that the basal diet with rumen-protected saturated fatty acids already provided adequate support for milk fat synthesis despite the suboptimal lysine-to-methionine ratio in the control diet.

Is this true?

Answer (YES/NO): NO